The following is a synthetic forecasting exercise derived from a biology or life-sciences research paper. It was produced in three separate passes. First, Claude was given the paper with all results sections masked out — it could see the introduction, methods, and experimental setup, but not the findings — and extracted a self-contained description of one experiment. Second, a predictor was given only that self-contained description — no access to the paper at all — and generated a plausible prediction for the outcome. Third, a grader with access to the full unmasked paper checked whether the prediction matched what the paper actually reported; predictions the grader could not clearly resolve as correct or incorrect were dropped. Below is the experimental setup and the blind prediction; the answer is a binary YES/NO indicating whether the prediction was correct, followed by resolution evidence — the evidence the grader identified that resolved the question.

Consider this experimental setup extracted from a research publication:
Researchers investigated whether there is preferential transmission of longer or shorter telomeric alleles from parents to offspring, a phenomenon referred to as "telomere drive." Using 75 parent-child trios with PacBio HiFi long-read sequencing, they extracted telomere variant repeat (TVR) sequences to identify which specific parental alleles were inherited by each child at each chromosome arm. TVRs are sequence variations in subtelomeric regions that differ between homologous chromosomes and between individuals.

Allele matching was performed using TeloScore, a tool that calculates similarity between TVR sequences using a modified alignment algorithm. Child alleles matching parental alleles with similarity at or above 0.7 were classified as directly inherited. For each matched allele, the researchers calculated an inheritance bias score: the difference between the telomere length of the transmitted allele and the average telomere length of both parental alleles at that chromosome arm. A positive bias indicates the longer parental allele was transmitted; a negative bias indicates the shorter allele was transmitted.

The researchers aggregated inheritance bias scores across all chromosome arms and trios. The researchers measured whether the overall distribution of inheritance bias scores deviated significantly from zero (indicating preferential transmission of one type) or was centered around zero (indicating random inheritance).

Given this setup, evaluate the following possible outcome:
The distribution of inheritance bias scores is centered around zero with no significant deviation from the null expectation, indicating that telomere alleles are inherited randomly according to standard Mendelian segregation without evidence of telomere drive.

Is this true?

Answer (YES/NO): YES